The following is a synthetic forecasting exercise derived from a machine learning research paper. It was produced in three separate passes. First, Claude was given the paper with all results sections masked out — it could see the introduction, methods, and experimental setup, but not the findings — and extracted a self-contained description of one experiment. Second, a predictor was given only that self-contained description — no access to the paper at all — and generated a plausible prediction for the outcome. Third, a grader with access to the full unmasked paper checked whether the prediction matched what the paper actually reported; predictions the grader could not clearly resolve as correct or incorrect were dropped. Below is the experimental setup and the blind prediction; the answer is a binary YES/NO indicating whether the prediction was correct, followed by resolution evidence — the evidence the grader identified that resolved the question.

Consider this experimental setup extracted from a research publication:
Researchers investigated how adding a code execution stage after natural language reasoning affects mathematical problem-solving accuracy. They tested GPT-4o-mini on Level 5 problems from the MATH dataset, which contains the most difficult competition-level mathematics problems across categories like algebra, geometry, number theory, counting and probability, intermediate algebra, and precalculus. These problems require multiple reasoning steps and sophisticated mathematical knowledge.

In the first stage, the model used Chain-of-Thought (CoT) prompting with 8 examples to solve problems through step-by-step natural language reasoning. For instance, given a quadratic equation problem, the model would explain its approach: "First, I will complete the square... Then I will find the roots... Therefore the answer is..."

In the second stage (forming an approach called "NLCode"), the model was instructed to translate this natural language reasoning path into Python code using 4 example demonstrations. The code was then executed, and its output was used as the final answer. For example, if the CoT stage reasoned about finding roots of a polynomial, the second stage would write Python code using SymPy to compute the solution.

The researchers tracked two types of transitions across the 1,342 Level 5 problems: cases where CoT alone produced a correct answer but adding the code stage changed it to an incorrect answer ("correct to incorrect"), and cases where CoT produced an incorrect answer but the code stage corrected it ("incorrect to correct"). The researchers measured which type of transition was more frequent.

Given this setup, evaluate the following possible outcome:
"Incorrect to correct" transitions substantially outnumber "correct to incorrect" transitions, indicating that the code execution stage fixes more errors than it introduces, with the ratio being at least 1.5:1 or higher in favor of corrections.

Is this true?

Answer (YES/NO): NO